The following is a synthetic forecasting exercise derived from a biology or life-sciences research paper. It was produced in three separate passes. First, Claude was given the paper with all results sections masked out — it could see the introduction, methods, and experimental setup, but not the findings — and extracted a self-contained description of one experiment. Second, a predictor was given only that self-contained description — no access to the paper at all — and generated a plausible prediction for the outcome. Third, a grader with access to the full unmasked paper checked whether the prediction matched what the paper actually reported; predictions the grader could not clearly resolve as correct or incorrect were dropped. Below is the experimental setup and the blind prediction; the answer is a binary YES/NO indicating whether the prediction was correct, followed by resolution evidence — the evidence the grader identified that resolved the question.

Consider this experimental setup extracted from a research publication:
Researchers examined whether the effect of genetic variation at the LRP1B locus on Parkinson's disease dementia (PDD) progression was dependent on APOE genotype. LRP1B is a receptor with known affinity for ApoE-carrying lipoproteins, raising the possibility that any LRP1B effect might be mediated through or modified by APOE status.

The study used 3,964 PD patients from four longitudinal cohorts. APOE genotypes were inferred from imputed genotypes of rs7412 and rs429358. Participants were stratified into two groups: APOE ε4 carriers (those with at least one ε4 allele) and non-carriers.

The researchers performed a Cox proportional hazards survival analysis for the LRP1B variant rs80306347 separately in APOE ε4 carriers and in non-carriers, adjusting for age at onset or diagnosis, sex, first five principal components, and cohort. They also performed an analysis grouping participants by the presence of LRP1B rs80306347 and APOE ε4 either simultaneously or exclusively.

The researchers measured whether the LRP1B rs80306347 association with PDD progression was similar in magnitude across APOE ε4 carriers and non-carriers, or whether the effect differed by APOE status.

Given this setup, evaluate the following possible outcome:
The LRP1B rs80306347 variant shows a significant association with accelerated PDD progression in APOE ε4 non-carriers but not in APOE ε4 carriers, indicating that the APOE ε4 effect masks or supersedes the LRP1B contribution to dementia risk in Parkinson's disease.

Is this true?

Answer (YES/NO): NO